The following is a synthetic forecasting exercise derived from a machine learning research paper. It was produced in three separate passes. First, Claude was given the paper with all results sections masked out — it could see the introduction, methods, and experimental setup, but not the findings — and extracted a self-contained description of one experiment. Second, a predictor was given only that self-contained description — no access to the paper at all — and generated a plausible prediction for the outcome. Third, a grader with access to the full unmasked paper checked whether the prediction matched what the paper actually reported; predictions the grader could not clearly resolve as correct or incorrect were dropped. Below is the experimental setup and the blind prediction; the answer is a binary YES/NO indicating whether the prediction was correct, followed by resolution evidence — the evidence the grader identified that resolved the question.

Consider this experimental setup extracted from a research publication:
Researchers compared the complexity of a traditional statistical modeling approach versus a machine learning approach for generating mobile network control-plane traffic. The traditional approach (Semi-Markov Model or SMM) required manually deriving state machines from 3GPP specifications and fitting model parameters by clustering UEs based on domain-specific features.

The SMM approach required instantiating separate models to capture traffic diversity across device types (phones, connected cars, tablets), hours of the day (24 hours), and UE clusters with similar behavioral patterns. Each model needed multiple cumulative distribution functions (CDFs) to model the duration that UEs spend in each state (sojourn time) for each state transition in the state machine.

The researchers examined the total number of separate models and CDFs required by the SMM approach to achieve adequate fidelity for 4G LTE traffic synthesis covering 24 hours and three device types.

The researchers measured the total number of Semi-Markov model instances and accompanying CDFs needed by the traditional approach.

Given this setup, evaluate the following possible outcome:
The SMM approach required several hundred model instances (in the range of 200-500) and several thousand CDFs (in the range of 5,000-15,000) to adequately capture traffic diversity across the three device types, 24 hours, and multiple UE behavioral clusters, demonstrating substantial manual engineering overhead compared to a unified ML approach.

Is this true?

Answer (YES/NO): NO